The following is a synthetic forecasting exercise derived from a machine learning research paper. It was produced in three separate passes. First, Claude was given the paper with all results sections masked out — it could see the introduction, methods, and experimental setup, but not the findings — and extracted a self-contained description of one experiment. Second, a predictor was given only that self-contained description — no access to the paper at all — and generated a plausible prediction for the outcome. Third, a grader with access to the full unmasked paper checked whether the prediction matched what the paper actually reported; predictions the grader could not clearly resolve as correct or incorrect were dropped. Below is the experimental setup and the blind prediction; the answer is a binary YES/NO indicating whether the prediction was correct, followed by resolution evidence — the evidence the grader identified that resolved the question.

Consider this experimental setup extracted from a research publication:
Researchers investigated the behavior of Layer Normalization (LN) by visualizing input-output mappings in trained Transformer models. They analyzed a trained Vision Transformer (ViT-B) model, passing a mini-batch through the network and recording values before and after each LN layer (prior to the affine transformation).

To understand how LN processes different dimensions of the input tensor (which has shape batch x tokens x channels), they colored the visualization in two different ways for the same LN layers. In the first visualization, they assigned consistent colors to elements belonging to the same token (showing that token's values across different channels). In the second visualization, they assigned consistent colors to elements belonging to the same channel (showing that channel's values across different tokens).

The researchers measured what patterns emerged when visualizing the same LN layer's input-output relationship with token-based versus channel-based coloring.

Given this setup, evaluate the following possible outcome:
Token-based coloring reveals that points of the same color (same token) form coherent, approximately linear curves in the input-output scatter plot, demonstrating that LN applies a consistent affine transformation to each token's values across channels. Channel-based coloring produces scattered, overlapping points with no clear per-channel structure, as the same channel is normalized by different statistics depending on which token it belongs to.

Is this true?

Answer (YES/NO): NO